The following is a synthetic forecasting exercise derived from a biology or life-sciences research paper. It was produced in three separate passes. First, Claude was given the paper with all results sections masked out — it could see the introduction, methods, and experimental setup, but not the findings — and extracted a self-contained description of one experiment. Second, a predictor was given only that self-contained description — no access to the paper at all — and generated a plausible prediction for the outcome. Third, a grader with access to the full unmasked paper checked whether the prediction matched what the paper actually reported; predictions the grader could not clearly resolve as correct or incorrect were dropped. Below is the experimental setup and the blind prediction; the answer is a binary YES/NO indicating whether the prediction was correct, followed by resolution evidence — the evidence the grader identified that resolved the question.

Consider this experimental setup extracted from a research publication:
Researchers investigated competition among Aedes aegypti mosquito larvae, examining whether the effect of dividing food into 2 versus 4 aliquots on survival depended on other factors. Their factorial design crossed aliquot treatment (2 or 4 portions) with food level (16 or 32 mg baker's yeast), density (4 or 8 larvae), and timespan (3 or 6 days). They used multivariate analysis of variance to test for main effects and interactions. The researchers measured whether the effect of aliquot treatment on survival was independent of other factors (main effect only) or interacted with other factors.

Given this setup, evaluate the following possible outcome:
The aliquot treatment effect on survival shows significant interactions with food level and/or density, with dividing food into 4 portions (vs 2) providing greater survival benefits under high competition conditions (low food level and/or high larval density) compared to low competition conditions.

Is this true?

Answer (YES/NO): NO